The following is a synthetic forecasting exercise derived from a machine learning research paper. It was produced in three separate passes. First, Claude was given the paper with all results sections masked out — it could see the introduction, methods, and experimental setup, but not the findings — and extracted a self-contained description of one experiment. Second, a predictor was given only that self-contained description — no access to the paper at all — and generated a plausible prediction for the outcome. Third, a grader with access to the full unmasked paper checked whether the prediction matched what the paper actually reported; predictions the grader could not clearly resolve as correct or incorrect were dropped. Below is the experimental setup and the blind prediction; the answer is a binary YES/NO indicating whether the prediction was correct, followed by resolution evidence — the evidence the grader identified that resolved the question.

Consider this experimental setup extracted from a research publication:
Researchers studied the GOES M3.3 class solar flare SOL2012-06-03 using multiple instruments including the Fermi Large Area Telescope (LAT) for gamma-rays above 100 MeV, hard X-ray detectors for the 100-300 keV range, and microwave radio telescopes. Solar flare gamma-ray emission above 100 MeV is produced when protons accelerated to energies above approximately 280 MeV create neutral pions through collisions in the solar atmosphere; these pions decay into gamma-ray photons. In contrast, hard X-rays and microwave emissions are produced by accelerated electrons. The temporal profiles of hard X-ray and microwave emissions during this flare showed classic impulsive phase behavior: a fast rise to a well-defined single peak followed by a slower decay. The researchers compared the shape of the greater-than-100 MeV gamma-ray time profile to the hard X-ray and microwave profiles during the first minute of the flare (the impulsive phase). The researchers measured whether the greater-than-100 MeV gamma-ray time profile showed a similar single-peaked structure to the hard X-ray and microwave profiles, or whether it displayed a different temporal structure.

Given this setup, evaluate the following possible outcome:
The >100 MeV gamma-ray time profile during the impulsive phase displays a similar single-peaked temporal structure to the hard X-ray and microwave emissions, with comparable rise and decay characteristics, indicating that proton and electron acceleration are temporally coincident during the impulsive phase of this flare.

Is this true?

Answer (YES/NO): NO